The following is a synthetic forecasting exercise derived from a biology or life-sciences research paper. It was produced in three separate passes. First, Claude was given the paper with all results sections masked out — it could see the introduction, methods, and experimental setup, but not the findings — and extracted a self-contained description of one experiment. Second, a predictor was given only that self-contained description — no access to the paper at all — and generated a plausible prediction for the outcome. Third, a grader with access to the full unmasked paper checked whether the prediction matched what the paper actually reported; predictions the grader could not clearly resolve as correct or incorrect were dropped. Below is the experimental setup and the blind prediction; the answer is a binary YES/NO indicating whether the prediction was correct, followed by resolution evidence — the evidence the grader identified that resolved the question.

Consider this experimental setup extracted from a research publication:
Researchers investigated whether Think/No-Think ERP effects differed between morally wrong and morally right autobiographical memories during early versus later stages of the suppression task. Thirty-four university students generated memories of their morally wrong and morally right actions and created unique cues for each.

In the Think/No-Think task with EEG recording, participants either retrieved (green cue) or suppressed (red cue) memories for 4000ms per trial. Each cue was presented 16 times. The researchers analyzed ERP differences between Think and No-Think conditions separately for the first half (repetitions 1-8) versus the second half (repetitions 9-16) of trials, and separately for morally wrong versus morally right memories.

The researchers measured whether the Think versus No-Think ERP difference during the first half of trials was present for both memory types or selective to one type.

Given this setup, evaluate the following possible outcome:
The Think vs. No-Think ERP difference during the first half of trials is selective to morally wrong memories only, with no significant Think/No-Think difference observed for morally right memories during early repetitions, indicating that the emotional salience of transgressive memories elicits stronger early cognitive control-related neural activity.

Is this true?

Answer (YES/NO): NO